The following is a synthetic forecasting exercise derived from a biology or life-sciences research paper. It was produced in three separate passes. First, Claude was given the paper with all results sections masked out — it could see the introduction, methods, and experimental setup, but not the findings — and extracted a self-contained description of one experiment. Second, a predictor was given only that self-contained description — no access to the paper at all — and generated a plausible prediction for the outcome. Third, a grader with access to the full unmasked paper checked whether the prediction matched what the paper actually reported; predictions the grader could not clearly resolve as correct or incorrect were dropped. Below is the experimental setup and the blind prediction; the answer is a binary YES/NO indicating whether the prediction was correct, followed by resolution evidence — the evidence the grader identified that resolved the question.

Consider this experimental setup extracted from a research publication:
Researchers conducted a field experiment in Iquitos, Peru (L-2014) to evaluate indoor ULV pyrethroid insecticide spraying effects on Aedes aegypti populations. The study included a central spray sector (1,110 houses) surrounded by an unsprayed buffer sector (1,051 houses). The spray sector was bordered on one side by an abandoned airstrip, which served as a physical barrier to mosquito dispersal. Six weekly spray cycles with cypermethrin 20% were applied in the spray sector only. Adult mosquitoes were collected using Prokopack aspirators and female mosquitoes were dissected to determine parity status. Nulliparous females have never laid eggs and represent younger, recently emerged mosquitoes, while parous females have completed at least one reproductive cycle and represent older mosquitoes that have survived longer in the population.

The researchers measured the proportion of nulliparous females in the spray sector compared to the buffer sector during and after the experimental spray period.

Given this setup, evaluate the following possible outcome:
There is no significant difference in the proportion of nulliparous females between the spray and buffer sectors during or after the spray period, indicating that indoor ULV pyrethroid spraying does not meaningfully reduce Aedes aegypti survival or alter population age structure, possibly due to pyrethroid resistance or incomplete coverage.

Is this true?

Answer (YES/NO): NO